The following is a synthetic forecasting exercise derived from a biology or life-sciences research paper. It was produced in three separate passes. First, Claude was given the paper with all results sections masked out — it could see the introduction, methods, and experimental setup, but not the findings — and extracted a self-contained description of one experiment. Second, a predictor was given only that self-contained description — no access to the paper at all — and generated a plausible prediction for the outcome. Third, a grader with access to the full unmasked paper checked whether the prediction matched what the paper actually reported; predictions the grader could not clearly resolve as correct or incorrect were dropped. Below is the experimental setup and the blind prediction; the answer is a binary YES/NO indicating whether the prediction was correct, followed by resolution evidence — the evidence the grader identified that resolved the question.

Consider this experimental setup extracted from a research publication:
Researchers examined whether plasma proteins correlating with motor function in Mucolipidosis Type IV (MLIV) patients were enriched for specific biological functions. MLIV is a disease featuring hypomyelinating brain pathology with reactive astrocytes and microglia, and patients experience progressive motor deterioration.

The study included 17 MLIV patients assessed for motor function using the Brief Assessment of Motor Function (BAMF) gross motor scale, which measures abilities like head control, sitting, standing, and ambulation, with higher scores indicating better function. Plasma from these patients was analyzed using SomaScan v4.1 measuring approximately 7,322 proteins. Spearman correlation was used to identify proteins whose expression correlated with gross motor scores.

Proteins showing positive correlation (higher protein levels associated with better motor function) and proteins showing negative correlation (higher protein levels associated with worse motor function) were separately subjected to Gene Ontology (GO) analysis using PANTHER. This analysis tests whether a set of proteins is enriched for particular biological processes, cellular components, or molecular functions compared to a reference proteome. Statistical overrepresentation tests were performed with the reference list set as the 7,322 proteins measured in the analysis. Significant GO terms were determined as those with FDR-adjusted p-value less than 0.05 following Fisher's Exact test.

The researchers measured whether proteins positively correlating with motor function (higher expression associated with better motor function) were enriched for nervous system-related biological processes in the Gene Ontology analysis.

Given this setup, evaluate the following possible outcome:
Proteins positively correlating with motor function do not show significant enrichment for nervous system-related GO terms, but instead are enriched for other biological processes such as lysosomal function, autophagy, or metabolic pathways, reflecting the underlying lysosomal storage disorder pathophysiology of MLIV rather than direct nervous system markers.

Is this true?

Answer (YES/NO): NO